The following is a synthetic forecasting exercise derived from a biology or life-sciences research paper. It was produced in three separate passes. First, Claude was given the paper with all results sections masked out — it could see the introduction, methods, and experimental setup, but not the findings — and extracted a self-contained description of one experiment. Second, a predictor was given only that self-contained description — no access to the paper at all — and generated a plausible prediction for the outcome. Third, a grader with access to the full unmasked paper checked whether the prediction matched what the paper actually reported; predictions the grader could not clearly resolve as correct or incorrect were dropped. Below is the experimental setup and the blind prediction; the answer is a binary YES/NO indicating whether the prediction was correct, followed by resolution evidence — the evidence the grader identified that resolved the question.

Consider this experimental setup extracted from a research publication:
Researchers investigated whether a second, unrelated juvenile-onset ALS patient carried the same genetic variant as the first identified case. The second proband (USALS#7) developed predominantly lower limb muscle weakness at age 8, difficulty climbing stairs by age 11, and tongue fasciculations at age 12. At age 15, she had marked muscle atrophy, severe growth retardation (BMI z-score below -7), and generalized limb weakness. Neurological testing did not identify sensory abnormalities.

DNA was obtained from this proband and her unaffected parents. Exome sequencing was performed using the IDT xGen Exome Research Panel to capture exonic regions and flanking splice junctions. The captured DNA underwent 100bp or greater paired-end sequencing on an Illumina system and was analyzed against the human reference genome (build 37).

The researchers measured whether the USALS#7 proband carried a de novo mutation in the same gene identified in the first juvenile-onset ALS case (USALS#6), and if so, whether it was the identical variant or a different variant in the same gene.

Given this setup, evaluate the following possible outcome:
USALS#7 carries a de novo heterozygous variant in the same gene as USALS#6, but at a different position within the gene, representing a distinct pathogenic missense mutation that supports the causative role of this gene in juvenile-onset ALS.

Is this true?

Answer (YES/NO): NO